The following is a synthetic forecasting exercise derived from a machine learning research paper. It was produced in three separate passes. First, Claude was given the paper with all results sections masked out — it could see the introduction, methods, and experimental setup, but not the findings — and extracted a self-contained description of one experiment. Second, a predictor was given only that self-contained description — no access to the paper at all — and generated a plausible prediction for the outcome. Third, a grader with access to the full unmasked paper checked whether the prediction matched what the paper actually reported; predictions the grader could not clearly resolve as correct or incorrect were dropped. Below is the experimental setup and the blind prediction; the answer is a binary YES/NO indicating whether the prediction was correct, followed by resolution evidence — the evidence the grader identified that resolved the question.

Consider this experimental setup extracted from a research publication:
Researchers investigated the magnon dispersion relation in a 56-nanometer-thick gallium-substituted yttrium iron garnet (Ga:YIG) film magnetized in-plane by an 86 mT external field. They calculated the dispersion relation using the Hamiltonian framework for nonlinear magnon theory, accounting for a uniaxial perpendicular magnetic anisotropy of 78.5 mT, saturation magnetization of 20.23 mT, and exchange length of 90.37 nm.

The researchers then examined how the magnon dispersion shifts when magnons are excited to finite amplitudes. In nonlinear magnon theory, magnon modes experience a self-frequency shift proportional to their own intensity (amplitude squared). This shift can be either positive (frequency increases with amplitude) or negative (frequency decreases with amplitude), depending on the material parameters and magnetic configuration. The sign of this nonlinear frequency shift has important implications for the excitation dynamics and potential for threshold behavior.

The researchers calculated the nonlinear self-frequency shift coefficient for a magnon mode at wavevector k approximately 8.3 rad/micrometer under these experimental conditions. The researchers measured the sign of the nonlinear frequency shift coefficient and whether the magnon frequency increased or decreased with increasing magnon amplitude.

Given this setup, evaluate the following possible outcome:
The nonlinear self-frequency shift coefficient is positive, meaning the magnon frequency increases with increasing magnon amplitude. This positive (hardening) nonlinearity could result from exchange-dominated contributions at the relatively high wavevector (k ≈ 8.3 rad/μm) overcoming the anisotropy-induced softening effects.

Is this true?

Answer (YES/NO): YES